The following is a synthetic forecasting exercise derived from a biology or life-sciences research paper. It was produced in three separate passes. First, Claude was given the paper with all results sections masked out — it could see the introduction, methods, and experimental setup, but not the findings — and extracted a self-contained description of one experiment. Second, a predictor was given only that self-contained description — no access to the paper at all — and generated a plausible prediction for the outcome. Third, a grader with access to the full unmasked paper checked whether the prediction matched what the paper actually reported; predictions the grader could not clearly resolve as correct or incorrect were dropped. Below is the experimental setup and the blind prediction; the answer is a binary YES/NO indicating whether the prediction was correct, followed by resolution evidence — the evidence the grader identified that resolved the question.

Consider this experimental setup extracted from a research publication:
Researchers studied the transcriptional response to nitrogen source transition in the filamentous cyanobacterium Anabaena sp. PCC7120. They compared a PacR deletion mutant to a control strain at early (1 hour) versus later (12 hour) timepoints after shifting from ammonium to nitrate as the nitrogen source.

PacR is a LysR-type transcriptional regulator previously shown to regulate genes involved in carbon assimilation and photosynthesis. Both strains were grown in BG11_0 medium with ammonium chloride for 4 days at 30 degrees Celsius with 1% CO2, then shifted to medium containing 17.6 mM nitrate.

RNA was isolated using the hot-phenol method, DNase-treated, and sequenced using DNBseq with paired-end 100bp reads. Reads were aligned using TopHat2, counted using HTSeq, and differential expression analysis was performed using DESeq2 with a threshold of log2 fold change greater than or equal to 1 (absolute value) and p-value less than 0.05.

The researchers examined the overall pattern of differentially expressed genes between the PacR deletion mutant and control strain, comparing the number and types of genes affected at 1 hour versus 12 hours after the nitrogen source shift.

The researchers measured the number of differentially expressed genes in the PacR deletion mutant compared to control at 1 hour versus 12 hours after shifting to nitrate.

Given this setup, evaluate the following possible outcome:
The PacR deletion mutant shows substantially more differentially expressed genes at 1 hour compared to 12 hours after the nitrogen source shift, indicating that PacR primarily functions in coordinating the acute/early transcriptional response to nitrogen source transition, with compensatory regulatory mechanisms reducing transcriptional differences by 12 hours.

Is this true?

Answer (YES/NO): NO